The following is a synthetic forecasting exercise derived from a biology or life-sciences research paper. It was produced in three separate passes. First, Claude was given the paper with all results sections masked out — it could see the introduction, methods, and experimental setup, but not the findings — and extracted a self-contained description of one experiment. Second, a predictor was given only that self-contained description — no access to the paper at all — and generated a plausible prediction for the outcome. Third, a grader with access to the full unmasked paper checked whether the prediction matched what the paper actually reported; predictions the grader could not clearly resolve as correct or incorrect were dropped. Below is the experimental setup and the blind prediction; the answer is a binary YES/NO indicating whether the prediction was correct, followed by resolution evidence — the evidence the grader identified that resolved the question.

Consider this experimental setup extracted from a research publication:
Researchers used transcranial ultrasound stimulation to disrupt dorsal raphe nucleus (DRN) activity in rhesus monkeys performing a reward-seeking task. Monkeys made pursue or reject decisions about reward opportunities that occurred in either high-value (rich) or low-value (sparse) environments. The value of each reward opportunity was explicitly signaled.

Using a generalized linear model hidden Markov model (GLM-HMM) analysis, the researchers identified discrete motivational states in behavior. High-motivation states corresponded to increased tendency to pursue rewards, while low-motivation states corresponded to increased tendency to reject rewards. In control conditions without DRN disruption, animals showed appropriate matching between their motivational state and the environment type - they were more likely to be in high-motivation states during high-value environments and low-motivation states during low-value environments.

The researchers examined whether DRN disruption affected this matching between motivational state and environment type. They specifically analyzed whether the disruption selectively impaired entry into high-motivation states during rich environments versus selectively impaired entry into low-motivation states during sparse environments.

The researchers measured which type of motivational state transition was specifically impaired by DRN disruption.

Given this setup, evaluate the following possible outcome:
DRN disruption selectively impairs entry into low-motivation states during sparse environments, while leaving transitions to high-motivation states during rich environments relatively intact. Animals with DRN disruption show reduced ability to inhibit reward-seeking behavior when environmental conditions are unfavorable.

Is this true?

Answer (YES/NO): YES